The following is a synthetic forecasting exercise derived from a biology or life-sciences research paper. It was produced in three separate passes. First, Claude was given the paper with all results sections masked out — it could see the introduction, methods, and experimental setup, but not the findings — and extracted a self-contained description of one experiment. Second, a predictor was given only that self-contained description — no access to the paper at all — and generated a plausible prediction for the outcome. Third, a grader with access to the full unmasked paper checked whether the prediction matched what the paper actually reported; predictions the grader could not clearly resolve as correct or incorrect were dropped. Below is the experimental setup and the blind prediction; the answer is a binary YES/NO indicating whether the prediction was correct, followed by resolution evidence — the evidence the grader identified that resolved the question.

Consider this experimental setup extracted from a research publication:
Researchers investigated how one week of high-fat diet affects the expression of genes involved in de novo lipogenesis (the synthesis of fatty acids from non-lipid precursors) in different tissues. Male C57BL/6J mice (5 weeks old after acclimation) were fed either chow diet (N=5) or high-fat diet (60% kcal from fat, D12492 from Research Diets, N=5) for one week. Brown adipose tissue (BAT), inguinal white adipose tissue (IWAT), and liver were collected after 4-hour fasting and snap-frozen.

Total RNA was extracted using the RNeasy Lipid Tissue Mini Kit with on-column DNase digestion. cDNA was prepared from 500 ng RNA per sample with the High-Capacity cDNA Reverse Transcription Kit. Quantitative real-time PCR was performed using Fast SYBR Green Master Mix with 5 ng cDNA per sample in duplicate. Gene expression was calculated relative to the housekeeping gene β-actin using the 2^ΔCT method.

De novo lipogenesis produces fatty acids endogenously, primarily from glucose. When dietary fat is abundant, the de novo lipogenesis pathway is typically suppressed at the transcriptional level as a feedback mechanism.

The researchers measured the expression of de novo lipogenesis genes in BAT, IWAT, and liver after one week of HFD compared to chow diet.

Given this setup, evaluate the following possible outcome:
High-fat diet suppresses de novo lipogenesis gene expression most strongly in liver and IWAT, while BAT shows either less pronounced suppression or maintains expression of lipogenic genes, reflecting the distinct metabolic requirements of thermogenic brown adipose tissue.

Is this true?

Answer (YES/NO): NO